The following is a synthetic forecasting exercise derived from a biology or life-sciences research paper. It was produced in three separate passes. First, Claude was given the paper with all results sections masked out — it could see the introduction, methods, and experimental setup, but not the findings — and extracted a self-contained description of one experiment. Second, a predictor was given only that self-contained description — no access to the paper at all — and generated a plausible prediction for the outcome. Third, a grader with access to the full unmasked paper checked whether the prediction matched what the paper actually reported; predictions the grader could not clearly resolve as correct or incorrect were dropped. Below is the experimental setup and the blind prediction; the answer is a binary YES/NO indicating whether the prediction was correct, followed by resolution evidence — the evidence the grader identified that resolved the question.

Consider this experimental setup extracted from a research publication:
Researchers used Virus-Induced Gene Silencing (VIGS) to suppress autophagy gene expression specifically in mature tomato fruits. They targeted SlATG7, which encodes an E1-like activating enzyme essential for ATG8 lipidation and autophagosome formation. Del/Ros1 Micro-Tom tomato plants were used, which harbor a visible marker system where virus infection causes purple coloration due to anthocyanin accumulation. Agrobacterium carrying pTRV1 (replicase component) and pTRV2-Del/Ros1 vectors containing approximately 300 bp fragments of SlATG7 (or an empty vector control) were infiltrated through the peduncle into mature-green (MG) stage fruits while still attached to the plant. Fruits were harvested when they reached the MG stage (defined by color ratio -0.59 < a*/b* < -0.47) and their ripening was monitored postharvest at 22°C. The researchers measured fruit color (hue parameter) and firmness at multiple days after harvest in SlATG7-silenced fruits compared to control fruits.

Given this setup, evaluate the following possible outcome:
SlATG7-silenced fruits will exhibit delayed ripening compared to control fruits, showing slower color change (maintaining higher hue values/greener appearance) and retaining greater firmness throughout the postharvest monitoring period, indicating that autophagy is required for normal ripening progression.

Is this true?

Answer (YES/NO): NO